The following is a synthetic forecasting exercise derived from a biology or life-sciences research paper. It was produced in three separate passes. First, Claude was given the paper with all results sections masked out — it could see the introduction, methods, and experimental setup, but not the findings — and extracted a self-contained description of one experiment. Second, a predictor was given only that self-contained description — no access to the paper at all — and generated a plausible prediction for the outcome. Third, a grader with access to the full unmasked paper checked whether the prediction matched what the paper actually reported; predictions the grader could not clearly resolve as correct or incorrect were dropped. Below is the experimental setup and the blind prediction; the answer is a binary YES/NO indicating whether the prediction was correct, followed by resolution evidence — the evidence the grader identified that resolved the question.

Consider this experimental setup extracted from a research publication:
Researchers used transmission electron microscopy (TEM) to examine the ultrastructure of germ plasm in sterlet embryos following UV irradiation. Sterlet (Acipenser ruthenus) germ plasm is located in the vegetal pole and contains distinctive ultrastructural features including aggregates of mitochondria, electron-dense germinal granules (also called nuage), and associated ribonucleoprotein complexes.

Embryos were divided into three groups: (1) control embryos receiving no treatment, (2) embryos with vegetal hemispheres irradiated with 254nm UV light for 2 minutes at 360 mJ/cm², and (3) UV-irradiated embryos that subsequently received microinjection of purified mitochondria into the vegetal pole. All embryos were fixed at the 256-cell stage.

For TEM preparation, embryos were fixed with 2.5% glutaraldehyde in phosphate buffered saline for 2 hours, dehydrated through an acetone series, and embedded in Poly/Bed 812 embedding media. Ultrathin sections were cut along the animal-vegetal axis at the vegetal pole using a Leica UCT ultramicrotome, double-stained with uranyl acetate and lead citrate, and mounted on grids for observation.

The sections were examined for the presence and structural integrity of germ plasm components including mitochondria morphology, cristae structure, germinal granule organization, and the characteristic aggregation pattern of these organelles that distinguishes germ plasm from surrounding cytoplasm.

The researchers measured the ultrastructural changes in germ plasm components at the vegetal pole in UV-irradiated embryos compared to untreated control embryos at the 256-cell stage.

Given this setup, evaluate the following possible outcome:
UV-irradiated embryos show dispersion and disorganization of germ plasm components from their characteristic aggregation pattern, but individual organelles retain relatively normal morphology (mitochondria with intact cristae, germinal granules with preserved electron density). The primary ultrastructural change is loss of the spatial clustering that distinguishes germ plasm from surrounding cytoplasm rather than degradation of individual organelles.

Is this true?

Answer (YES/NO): NO